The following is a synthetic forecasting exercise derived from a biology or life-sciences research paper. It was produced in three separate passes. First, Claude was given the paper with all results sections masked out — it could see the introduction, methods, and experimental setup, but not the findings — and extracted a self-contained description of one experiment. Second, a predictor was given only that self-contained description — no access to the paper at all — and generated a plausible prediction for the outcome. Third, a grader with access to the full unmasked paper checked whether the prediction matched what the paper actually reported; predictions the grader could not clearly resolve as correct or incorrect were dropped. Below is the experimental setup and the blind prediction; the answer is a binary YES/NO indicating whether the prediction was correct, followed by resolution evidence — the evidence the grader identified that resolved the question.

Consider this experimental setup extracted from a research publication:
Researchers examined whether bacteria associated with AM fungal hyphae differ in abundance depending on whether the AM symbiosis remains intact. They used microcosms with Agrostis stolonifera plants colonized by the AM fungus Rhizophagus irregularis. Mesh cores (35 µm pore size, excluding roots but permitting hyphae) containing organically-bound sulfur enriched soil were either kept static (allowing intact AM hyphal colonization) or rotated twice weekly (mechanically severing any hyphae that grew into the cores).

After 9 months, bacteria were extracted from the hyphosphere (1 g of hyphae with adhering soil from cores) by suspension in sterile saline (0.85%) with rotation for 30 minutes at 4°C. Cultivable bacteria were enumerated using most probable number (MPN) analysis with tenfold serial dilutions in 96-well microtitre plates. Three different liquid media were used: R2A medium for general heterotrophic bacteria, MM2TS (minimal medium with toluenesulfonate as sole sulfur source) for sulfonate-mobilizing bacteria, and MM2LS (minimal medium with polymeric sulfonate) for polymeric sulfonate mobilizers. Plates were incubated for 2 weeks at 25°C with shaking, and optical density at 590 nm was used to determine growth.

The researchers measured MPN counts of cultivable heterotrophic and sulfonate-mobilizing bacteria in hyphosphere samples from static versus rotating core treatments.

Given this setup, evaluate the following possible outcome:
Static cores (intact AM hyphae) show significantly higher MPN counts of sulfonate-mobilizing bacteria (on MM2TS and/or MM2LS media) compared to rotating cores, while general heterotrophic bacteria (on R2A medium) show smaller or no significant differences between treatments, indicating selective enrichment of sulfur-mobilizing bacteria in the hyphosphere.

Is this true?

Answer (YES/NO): NO